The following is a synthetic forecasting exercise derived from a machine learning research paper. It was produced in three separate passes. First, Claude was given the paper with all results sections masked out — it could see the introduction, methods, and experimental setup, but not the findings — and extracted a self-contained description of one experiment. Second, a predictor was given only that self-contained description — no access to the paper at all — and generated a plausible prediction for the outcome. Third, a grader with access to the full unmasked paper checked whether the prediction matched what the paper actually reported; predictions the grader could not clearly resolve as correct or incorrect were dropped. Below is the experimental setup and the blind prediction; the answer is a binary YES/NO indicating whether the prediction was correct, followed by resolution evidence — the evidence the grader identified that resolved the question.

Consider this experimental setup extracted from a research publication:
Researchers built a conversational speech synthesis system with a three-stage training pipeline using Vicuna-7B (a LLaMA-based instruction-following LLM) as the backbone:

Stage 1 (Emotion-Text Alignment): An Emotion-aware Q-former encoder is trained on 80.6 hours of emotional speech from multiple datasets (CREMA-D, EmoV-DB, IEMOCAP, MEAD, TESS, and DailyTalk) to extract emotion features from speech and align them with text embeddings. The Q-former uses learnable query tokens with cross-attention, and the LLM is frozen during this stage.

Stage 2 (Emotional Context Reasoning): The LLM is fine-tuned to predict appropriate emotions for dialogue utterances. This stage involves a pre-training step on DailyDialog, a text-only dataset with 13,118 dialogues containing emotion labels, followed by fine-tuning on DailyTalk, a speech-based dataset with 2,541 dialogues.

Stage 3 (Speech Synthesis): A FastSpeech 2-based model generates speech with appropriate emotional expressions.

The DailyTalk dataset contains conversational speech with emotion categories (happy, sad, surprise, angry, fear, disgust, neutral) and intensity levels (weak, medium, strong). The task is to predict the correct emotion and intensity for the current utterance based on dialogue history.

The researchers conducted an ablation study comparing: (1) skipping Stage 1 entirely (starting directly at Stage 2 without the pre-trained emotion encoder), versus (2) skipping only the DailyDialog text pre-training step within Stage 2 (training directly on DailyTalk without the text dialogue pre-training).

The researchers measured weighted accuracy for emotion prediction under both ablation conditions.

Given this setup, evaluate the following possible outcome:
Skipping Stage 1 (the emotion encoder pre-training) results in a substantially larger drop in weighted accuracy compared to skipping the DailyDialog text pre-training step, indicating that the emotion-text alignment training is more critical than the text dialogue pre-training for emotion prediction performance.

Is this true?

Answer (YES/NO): NO